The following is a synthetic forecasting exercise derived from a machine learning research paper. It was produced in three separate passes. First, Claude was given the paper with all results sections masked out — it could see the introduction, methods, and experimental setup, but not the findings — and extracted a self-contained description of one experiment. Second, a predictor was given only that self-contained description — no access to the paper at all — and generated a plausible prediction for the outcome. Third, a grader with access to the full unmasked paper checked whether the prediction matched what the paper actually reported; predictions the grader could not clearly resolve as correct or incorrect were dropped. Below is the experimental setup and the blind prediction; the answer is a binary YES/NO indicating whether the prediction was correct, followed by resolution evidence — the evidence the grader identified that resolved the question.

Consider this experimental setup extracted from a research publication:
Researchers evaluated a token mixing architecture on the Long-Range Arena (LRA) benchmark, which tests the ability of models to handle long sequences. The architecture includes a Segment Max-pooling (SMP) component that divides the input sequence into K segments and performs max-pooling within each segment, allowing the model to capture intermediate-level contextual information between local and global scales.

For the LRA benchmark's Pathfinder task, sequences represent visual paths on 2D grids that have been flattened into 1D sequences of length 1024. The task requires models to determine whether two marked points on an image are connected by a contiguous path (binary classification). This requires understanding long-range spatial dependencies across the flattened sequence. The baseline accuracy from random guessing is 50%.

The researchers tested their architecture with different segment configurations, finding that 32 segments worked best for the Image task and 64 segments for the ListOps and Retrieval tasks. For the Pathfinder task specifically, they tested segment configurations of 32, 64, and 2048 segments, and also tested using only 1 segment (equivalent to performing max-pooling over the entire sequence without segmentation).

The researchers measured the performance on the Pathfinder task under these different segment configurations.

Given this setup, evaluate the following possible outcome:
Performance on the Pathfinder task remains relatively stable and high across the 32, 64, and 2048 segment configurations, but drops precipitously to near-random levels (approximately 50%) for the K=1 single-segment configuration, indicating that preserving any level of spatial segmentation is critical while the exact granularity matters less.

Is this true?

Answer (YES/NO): NO